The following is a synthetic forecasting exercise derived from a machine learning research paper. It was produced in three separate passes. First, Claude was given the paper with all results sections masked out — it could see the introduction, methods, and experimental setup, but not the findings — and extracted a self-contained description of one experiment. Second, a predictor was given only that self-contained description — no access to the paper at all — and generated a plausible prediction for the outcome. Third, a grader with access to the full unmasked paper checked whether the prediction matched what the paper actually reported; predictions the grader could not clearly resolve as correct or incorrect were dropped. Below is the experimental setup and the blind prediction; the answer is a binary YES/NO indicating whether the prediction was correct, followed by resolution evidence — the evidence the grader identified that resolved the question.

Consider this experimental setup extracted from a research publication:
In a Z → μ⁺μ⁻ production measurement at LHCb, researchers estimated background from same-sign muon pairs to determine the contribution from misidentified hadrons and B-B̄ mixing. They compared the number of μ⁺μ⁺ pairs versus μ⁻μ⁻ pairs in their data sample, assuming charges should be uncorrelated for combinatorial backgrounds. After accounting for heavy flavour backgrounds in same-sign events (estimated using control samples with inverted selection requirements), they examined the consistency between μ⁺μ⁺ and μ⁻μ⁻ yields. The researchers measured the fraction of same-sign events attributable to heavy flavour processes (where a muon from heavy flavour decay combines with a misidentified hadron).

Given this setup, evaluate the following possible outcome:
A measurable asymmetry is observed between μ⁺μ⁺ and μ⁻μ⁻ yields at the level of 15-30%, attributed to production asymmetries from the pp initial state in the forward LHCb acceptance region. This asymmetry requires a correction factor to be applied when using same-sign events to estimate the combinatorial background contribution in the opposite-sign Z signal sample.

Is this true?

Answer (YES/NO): NO